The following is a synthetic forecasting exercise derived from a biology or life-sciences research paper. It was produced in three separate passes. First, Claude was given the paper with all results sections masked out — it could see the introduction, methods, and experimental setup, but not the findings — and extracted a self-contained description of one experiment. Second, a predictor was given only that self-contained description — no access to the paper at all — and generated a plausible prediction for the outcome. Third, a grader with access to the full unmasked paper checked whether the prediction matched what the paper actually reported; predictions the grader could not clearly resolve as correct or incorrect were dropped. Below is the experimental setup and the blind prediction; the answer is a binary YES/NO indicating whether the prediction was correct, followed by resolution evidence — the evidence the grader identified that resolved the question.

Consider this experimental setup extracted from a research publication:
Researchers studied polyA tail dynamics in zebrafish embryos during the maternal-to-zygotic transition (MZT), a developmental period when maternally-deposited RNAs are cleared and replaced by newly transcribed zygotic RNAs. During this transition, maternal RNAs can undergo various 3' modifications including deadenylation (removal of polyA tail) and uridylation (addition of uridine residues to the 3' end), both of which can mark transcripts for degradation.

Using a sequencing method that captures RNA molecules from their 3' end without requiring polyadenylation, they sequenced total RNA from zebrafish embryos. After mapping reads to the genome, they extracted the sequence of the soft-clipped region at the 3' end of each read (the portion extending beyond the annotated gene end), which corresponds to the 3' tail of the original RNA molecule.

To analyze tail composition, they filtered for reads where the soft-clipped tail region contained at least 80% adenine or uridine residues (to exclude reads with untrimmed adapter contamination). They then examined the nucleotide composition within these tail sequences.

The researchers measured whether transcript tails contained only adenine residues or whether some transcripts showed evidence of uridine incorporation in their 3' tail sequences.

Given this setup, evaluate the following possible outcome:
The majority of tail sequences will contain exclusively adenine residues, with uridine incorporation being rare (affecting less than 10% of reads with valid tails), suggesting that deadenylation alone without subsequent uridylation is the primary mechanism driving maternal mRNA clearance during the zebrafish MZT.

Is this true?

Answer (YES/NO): NO